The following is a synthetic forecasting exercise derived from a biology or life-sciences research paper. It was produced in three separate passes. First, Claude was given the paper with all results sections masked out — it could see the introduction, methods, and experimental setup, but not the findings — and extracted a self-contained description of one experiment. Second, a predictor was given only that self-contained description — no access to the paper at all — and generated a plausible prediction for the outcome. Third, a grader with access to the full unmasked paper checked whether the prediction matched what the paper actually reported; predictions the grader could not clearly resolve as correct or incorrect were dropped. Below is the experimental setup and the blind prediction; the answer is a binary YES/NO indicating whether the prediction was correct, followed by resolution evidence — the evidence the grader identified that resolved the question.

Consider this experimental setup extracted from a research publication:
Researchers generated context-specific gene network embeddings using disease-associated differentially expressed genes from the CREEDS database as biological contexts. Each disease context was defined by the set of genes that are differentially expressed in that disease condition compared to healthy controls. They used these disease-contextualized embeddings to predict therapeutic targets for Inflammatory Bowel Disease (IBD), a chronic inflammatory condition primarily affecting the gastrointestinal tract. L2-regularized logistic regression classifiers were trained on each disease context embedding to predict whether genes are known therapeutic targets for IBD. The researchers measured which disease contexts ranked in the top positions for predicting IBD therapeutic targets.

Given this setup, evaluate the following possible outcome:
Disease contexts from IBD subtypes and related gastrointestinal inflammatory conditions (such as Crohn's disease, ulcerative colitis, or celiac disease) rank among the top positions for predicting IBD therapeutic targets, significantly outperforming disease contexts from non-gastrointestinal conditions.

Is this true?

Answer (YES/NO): NO